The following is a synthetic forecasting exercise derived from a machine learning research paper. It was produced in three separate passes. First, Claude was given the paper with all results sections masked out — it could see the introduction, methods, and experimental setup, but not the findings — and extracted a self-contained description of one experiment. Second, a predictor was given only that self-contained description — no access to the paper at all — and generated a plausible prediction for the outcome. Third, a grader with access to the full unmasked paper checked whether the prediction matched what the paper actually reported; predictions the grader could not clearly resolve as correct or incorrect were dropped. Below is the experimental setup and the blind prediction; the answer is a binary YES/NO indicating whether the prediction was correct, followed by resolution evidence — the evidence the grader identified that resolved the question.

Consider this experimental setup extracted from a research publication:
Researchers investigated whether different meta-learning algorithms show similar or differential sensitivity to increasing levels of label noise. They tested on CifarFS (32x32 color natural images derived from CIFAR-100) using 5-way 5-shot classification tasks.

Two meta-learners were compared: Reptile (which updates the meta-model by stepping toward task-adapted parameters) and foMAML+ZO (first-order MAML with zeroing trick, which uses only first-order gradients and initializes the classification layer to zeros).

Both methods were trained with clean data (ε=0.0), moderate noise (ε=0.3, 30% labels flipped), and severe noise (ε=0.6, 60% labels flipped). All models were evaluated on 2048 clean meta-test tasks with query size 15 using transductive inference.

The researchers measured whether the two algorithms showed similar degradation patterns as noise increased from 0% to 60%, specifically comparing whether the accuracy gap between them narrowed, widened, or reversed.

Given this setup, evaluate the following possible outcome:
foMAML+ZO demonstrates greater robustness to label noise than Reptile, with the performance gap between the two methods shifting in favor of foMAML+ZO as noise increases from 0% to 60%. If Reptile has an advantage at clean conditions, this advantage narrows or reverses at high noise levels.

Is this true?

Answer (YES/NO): NO